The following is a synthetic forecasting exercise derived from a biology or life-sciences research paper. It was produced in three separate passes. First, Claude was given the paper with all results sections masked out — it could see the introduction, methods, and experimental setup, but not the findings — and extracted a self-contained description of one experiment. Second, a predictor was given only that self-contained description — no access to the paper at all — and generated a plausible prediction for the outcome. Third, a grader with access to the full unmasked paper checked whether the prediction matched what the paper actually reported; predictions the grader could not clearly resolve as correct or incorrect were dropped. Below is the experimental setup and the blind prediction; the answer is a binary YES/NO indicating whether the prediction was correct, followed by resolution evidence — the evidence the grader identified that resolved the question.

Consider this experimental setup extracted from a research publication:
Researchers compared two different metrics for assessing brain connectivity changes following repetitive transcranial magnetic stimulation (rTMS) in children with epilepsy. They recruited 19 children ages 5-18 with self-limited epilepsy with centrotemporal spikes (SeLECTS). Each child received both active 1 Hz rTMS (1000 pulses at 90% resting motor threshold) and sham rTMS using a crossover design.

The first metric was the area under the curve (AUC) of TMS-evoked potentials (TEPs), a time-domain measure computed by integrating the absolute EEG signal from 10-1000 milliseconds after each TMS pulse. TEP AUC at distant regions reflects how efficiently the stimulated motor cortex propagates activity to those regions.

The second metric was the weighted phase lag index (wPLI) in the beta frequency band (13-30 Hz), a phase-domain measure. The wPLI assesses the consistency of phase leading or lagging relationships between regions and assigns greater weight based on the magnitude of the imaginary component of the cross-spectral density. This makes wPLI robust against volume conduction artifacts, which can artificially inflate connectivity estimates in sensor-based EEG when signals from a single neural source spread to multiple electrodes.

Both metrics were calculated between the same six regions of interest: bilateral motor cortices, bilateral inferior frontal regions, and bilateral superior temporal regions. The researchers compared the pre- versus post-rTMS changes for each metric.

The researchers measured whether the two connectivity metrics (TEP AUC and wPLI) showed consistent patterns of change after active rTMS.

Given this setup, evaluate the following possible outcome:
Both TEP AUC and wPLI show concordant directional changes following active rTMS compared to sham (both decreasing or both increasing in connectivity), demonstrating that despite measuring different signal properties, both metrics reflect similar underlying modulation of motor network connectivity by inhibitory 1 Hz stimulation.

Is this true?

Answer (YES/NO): NO